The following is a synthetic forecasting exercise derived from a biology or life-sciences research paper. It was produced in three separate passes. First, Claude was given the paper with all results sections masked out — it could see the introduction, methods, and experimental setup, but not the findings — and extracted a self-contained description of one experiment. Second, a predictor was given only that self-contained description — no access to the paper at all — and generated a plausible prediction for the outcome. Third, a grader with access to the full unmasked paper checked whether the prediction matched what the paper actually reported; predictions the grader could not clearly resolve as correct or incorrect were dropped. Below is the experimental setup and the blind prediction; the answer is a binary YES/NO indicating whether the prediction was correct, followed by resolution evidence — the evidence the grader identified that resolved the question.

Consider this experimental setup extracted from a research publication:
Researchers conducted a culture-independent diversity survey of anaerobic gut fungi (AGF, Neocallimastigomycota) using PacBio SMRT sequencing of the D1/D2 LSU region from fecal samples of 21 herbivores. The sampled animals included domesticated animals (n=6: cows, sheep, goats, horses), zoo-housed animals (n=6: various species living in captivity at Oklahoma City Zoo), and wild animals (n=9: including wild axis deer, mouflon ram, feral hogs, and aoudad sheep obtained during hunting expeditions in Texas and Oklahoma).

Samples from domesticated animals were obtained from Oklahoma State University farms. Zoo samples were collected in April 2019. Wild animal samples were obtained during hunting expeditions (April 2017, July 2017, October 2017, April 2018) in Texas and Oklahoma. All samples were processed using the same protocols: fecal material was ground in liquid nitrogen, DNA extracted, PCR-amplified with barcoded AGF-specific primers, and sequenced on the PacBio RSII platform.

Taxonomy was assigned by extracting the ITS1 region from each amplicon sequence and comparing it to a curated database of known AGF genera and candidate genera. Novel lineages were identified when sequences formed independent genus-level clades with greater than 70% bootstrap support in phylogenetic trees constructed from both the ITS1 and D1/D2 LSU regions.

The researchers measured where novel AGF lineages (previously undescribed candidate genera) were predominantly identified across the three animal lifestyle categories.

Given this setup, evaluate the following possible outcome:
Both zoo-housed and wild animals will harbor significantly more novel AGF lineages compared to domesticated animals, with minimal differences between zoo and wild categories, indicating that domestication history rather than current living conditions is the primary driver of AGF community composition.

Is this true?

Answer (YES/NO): NO